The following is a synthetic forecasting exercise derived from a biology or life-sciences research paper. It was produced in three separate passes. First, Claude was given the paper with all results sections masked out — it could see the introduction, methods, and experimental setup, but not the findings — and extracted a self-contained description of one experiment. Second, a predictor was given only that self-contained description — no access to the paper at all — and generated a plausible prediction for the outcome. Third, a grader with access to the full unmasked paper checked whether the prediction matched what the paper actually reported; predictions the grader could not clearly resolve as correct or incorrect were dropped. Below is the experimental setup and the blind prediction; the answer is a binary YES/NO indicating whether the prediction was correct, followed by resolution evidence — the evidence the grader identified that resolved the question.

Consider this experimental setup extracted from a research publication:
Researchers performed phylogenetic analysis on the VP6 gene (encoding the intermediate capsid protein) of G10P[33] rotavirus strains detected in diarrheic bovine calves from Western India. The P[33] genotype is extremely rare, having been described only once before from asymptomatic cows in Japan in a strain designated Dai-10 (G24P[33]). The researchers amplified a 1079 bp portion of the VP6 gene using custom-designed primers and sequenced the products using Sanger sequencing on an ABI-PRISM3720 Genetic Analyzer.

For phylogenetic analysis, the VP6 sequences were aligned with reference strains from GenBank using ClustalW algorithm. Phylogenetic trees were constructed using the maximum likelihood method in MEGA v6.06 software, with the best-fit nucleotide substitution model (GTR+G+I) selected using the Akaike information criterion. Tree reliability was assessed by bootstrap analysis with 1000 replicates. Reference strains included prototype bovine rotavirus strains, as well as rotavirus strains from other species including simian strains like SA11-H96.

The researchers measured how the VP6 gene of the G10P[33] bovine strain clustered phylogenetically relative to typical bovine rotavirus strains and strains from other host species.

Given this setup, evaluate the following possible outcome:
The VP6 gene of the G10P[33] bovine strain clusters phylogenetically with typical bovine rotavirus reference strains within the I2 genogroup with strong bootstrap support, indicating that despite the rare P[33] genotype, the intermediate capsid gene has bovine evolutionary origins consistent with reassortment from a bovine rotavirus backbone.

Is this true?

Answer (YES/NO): NO